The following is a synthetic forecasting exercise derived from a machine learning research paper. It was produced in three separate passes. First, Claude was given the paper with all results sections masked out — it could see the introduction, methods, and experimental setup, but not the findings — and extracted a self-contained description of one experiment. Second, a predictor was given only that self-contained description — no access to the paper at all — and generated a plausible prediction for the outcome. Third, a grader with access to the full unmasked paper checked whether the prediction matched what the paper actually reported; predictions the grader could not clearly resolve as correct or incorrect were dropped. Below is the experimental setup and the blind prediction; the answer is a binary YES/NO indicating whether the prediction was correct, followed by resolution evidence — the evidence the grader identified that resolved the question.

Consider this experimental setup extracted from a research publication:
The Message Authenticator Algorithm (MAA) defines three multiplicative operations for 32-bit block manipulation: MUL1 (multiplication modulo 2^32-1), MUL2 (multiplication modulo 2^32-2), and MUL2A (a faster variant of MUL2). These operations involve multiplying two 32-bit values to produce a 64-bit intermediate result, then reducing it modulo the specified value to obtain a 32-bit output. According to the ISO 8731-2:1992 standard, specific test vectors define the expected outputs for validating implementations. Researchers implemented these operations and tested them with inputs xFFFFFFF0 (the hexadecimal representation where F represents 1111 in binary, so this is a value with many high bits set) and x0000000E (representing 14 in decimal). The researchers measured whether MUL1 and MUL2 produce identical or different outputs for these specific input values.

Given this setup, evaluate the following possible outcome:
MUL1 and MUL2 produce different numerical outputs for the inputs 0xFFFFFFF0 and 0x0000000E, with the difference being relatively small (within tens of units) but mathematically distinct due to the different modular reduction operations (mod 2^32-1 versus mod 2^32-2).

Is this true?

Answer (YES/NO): YES